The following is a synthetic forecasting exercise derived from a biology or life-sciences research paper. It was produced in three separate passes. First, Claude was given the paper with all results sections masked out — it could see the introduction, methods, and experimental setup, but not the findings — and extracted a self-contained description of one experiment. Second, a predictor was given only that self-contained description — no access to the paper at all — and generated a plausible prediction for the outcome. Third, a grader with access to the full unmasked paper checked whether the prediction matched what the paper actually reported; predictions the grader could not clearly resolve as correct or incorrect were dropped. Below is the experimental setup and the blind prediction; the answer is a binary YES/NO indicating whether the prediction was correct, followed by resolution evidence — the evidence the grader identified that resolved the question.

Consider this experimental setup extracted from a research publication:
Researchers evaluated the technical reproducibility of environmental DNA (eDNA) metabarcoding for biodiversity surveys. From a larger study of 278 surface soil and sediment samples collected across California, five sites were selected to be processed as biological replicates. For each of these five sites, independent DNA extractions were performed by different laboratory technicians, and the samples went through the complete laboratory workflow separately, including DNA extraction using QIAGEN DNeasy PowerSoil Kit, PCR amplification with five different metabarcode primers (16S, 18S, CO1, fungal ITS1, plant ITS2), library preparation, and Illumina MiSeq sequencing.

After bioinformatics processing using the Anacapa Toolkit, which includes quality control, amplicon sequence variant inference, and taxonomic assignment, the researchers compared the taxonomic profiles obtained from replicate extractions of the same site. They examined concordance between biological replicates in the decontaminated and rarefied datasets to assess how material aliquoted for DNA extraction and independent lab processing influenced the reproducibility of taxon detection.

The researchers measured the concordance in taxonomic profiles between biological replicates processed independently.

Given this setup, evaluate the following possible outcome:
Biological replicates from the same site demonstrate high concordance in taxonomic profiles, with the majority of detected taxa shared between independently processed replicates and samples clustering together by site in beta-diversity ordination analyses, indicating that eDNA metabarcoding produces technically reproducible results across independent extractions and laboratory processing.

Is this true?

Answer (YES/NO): NO